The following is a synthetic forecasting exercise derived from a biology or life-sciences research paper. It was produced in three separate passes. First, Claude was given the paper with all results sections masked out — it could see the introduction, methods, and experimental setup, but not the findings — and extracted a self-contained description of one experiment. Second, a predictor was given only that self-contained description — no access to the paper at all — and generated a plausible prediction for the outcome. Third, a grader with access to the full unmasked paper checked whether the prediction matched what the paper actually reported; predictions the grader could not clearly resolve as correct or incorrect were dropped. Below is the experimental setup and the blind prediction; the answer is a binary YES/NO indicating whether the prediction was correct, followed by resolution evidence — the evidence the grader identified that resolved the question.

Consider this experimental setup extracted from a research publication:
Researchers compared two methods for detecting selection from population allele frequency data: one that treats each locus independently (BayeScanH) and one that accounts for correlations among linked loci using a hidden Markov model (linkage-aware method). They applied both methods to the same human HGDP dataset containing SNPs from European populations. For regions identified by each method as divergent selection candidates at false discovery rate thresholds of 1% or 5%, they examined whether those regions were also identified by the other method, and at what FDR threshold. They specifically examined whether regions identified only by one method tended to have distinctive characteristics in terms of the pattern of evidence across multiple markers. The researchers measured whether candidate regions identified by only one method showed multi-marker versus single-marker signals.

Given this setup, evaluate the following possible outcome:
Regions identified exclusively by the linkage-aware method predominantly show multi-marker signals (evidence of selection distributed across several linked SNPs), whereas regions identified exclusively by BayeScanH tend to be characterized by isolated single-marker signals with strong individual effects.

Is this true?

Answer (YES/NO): YES